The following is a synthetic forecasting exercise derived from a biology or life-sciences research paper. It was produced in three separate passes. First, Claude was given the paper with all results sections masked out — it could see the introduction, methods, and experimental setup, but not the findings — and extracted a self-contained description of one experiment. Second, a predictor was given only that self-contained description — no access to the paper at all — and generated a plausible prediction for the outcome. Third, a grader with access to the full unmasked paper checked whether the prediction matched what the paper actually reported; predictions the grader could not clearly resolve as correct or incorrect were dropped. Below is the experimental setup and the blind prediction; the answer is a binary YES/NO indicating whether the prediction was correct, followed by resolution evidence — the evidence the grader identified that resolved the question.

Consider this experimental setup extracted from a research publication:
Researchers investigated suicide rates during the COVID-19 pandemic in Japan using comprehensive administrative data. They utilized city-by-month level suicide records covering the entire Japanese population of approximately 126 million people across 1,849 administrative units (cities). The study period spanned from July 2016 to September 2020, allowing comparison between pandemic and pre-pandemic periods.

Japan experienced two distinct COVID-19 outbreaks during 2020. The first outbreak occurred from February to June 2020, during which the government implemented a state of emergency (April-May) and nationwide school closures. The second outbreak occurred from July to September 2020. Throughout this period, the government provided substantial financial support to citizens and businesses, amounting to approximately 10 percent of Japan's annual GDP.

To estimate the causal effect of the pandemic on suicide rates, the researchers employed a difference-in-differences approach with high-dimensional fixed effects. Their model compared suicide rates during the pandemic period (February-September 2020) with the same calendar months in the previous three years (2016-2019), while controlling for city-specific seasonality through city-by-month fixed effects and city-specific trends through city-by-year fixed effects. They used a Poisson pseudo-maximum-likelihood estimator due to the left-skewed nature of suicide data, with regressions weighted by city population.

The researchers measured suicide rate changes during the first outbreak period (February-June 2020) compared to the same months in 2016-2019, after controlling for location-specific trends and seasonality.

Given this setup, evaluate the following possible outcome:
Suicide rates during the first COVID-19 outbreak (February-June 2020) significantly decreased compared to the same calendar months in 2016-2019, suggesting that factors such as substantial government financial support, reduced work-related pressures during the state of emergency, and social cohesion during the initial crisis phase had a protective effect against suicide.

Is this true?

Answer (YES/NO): YES